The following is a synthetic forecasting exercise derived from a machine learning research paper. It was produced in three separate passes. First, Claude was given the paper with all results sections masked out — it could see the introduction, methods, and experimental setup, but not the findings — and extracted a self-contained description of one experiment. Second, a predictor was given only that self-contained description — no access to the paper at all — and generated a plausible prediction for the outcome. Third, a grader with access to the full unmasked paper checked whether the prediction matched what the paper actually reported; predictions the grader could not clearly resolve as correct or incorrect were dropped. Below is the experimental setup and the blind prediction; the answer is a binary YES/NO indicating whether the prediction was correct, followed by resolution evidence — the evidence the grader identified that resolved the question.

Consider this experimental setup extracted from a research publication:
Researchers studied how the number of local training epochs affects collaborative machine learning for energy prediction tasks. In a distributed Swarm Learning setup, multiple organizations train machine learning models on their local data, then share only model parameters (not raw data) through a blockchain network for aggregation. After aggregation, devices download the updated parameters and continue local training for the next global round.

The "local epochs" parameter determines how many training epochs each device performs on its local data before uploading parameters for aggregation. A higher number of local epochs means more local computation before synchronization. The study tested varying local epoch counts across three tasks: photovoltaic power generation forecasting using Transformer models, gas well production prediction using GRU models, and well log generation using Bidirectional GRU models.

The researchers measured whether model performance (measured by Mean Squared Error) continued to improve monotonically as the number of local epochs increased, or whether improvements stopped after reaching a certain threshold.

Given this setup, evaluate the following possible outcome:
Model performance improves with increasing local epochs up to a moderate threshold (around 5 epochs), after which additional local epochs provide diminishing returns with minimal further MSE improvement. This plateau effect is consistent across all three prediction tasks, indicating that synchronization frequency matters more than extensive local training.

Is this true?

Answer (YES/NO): NO